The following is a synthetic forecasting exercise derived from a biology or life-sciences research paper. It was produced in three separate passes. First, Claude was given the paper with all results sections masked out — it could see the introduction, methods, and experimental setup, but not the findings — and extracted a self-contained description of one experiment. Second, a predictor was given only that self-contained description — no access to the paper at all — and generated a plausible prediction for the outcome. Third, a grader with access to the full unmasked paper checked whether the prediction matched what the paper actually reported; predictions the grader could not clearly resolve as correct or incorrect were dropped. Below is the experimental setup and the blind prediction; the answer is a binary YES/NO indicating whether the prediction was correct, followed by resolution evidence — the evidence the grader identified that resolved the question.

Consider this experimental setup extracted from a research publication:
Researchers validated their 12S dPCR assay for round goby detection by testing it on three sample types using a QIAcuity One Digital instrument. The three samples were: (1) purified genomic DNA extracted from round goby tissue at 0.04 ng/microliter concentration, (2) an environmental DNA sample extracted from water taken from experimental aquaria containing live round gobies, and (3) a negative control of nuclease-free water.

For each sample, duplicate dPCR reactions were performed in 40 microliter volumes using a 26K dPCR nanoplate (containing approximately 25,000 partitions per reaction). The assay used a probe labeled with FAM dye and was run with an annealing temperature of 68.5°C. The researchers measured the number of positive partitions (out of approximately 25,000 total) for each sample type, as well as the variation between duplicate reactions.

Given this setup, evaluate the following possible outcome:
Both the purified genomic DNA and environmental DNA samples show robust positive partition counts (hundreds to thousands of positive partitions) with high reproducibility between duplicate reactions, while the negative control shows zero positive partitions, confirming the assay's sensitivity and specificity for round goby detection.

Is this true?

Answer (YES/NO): YES